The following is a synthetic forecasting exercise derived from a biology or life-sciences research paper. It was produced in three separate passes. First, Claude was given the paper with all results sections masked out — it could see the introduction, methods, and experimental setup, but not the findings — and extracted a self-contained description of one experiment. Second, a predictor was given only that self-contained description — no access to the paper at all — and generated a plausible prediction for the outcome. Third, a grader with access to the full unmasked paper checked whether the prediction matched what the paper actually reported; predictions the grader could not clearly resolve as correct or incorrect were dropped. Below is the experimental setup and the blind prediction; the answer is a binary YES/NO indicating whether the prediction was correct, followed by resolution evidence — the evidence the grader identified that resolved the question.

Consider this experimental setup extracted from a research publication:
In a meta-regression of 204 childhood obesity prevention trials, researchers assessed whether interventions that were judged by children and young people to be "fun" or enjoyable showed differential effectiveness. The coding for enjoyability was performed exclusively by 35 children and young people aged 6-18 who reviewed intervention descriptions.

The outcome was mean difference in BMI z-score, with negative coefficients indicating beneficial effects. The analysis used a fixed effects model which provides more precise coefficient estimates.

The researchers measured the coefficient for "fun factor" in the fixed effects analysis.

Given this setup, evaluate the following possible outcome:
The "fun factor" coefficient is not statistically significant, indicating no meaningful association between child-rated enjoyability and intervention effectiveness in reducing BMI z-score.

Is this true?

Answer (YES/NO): NO